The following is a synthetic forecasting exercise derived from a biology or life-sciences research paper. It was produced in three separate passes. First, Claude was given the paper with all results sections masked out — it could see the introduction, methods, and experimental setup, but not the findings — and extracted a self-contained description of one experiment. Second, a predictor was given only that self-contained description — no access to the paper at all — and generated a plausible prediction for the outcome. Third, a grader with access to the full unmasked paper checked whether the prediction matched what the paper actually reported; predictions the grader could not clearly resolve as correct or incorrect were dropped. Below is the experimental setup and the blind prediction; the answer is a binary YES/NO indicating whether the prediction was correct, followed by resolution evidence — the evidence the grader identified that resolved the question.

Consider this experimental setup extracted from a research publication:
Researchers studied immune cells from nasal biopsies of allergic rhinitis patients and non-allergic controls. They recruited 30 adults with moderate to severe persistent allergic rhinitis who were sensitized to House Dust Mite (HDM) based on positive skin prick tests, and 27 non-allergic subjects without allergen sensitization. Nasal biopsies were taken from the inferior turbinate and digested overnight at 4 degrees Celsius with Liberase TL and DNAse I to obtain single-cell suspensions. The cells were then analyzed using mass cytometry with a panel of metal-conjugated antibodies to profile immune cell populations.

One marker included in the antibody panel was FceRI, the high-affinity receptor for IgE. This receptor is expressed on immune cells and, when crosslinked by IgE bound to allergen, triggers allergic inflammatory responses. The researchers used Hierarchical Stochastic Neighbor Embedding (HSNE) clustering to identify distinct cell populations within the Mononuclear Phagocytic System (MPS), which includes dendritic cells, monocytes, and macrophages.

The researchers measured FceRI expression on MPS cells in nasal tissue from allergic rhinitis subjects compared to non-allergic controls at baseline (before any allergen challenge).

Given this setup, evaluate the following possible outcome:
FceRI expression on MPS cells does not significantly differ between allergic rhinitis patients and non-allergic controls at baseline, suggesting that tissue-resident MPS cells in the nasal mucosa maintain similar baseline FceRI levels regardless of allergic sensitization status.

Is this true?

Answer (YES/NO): NO